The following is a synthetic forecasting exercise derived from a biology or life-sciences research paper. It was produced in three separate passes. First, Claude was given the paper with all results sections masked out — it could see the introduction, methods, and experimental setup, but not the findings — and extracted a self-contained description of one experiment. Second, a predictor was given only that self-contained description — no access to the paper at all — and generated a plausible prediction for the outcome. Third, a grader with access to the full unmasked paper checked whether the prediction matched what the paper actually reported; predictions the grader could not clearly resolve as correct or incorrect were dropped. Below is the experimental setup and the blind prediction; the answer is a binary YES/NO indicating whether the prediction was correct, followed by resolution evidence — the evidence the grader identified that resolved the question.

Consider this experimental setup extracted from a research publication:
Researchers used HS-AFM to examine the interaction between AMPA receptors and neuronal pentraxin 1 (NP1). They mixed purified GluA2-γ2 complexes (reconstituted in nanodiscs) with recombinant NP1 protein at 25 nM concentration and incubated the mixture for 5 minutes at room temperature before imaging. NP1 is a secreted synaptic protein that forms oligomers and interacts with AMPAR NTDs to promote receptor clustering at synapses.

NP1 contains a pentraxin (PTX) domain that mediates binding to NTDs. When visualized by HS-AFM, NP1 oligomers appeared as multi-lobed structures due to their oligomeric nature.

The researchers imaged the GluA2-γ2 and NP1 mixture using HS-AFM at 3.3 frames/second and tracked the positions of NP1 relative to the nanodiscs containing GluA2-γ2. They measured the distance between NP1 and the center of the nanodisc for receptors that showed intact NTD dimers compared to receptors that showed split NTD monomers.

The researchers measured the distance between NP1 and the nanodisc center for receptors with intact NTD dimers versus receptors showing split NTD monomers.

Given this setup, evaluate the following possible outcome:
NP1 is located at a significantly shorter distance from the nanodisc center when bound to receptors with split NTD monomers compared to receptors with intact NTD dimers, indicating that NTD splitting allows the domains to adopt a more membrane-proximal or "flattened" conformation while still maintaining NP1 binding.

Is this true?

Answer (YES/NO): NO